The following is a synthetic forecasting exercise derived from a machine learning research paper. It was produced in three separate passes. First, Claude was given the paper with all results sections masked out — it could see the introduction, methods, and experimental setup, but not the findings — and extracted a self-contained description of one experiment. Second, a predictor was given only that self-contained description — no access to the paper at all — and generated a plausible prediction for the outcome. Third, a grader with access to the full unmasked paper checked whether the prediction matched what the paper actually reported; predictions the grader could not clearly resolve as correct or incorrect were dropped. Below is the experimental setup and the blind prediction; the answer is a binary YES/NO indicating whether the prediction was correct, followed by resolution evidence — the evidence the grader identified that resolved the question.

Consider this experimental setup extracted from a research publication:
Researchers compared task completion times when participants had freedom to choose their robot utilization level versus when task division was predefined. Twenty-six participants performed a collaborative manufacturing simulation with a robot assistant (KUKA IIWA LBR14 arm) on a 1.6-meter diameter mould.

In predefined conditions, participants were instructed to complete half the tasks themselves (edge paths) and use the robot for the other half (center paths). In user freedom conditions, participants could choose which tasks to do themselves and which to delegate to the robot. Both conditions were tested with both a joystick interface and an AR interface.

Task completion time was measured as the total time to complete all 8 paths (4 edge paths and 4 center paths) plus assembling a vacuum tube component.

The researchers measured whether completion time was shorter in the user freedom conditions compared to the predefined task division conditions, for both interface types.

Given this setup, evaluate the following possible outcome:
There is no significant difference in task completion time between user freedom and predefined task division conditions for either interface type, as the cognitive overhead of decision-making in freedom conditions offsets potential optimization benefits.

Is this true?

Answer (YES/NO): NO